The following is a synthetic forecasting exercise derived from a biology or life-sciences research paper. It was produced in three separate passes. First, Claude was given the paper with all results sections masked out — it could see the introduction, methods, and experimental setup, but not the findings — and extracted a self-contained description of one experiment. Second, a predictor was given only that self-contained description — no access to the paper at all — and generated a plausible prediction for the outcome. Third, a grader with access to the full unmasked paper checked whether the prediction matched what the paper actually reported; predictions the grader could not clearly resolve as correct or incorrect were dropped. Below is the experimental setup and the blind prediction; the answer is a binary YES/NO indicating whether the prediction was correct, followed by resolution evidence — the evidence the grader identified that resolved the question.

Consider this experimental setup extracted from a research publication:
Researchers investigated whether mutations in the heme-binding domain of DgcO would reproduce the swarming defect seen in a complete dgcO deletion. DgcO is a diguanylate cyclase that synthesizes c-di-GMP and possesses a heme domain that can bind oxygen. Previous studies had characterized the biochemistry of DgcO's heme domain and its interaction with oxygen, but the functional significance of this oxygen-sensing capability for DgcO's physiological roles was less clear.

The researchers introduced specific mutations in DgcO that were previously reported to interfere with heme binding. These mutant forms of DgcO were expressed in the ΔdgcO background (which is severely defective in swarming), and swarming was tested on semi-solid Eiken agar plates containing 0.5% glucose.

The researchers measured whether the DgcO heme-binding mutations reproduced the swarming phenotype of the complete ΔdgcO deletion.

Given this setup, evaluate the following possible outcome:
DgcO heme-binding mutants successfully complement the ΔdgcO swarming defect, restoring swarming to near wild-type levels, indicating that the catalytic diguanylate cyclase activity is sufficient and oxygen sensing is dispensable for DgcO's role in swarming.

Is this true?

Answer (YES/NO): YES